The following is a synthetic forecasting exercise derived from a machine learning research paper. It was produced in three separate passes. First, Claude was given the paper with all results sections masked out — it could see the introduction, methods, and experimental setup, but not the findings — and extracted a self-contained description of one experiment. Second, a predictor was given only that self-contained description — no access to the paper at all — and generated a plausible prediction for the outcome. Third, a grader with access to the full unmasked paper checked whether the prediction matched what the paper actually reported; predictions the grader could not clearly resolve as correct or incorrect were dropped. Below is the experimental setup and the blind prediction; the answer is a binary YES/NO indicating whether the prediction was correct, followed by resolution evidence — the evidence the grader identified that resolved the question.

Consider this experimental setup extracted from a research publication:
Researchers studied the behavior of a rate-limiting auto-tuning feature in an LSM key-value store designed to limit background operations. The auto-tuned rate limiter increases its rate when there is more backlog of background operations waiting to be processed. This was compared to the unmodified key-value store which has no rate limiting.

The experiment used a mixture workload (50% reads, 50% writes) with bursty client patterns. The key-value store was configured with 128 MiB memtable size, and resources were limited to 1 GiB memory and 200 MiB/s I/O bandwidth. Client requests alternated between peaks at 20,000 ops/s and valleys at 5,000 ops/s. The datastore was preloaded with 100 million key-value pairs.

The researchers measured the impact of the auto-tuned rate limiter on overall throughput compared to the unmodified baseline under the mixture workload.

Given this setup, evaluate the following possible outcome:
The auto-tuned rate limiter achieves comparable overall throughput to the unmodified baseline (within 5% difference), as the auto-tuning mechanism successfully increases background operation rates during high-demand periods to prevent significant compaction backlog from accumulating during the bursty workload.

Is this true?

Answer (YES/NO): NO